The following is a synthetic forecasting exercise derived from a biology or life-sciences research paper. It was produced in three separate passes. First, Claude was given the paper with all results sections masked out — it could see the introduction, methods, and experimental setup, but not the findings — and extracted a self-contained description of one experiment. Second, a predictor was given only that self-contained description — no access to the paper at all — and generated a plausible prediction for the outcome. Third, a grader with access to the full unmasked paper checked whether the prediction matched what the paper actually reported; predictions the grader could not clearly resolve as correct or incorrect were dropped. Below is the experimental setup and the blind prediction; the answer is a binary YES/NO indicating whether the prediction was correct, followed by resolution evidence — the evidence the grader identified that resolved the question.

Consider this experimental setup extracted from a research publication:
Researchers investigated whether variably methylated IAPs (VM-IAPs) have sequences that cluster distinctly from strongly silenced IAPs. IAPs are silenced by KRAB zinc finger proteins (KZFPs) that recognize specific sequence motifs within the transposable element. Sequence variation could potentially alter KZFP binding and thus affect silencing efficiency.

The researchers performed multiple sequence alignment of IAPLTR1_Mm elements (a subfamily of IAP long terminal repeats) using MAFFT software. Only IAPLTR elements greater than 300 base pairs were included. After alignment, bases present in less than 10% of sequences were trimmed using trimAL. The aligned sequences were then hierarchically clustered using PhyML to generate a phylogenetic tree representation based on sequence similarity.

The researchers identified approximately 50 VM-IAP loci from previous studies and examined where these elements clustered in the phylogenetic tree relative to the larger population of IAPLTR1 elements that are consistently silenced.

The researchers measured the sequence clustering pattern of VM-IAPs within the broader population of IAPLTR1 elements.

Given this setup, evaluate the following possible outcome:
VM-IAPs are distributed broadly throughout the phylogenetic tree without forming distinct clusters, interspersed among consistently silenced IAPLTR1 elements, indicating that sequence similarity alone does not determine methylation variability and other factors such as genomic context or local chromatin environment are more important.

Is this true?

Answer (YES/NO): NO